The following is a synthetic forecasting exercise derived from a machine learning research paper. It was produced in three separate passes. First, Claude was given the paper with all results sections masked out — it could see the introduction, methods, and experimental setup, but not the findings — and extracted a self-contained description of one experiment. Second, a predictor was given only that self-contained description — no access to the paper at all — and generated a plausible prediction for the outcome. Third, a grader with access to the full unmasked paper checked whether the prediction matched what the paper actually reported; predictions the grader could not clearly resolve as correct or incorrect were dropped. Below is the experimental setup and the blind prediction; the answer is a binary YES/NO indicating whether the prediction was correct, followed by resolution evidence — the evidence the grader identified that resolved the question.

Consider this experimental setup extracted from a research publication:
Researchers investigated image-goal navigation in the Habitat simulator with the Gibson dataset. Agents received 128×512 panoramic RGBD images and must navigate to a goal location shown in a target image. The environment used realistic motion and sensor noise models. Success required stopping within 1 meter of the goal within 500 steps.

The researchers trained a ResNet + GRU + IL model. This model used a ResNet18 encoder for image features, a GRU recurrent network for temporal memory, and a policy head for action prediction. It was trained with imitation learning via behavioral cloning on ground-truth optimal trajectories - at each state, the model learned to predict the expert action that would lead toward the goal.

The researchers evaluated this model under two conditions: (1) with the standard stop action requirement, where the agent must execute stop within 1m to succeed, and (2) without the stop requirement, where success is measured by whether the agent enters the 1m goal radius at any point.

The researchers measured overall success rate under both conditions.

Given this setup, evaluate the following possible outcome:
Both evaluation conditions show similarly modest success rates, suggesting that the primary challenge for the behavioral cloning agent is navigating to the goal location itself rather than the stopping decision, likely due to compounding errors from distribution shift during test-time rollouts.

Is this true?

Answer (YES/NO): YES